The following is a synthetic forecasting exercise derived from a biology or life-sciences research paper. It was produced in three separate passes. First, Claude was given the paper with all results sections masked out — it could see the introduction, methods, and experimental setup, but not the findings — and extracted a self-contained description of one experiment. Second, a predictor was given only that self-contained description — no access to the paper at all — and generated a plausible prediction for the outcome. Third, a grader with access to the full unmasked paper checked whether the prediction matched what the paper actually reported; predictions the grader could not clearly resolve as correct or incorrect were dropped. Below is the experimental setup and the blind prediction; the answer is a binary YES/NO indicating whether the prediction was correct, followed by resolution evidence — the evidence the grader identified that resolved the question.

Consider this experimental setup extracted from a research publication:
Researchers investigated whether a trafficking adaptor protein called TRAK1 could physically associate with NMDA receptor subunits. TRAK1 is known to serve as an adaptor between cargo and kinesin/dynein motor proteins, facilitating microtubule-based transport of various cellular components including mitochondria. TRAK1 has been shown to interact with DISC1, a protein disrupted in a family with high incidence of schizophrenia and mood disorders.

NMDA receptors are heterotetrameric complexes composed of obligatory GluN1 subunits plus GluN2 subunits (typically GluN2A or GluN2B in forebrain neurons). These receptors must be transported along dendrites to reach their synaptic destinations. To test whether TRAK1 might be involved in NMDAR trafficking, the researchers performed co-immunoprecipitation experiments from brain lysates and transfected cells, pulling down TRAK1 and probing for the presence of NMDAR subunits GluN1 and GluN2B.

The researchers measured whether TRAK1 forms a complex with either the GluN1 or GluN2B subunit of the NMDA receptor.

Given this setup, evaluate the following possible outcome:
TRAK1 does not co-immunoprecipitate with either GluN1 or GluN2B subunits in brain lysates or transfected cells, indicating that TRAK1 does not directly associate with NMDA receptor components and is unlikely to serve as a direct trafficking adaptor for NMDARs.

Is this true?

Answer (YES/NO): NO